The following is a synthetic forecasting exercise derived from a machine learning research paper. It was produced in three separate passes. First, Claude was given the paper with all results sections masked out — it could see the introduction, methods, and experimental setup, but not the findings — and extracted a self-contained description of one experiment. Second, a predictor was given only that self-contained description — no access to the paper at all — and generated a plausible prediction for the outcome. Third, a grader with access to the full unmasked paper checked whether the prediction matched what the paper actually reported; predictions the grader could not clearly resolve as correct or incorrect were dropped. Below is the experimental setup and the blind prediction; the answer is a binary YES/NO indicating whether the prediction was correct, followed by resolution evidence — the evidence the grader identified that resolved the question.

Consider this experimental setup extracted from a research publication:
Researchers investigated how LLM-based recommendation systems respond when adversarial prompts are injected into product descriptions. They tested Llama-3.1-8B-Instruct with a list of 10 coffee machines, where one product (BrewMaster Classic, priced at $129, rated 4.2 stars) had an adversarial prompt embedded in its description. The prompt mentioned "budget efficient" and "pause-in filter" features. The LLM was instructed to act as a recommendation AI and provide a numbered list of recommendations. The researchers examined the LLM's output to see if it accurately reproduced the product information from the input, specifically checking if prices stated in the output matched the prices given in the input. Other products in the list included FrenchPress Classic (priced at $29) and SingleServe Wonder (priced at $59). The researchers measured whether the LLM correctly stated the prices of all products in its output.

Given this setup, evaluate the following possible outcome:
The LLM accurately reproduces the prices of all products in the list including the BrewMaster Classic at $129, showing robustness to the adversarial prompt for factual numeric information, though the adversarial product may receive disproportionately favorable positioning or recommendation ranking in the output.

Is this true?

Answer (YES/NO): NO